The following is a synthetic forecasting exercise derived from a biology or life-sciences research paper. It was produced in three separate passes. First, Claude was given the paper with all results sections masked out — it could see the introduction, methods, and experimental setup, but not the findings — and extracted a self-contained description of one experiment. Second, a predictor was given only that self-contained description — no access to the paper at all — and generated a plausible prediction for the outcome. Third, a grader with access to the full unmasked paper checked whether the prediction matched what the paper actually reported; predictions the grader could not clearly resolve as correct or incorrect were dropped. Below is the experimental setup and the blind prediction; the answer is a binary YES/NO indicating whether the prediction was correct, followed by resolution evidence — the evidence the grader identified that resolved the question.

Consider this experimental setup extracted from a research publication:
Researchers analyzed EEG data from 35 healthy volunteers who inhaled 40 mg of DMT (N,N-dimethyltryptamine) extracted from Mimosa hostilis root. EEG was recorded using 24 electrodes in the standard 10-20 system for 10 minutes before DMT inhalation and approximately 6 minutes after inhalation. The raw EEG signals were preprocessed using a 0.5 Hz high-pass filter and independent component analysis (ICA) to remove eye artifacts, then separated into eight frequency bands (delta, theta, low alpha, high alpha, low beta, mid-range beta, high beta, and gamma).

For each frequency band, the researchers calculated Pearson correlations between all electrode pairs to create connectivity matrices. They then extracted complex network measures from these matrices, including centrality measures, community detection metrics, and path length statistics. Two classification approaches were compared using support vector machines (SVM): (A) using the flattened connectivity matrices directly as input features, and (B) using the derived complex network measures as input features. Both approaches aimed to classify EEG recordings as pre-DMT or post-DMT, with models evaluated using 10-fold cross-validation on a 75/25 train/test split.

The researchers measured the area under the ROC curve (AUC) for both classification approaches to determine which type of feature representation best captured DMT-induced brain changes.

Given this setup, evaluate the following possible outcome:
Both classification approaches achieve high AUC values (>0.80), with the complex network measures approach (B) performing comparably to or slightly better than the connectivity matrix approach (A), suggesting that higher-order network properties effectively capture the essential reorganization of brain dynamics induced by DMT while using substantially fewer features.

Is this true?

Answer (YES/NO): YES